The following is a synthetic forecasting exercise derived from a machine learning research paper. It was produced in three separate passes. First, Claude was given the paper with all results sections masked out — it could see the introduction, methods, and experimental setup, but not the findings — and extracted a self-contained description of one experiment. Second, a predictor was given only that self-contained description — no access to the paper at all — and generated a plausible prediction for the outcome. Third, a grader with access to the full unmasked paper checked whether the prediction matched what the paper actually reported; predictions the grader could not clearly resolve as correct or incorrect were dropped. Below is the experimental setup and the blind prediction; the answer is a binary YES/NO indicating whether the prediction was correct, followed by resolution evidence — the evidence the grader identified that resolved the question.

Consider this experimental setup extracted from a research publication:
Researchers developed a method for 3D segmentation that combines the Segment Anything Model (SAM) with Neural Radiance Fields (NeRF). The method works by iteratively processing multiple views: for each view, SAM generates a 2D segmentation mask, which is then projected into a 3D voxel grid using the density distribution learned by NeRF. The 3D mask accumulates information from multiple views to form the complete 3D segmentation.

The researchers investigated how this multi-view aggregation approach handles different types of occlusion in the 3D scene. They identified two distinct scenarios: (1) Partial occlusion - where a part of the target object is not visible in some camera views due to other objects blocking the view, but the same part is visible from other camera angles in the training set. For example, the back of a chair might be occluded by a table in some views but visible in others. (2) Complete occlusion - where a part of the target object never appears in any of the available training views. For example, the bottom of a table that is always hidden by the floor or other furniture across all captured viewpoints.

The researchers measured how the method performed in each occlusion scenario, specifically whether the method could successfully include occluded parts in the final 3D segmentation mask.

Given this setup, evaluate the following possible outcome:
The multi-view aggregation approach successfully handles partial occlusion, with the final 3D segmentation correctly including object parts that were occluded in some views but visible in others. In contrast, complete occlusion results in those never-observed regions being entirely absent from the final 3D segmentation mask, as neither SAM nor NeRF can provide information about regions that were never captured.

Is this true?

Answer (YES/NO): YES